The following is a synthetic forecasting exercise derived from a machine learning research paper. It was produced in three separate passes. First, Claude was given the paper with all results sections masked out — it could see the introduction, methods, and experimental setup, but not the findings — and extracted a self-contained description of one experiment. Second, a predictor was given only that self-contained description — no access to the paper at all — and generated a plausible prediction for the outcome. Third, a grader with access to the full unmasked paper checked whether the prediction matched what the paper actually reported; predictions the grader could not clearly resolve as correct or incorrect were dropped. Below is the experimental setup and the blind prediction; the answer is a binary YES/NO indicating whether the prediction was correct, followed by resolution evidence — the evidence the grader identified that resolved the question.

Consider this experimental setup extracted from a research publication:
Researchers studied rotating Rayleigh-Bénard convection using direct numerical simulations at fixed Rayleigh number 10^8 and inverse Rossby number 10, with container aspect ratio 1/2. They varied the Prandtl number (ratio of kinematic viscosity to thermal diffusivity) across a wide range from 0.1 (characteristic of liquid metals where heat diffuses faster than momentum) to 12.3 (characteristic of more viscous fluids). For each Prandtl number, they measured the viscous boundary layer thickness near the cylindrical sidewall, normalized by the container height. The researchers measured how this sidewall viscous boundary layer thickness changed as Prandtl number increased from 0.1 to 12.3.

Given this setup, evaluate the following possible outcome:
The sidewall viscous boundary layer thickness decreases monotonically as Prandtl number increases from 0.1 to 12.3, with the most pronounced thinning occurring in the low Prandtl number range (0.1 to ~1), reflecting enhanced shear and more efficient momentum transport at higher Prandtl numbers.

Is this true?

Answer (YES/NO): NO